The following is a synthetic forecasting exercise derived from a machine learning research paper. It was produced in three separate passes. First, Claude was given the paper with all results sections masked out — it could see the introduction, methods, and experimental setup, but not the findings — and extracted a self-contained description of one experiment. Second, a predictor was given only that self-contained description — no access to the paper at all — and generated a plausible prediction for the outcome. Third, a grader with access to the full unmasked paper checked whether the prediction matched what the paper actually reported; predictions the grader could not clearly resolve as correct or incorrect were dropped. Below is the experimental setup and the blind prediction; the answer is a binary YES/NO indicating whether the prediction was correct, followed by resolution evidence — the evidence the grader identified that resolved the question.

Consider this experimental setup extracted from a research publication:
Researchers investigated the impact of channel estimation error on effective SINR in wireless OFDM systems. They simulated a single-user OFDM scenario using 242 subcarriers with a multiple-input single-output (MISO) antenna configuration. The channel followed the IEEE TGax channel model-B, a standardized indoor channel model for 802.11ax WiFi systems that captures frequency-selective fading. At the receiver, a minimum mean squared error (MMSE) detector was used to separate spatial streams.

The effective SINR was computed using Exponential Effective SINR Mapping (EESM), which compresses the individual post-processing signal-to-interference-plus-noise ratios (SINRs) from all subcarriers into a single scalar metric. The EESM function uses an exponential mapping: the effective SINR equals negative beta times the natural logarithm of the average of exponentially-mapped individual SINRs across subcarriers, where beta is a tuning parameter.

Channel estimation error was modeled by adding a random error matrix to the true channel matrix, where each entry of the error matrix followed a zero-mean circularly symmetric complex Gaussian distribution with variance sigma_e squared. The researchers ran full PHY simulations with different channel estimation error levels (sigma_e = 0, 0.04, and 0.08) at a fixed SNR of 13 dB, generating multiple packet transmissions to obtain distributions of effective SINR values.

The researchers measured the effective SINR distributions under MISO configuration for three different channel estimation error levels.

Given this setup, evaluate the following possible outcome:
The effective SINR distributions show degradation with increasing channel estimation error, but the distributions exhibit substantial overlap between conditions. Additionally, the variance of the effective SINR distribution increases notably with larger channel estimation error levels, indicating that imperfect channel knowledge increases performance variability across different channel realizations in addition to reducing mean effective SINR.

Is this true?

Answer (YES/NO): NO